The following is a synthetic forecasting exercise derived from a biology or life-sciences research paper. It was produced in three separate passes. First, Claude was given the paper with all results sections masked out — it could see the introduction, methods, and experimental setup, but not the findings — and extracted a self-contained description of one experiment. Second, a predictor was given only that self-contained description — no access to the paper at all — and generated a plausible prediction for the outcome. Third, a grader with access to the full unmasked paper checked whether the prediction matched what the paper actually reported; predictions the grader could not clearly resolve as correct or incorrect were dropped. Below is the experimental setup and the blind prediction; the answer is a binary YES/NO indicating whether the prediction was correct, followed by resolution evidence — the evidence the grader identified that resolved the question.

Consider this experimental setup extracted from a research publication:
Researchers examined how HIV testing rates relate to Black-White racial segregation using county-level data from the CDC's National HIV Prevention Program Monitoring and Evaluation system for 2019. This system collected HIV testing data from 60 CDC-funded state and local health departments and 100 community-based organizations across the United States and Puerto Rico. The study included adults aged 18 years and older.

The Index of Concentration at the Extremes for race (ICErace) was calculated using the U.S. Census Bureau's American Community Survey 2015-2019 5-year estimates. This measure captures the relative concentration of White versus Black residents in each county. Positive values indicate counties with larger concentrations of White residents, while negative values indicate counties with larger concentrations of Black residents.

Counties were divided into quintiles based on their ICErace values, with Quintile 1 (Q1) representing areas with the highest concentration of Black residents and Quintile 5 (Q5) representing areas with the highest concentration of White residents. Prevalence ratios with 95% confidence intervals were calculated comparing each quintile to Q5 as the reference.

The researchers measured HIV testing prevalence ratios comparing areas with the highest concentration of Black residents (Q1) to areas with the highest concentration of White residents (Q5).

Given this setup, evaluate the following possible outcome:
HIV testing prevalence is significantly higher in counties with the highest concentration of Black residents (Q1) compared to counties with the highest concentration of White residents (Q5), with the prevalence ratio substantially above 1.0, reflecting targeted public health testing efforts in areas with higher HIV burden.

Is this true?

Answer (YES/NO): YES